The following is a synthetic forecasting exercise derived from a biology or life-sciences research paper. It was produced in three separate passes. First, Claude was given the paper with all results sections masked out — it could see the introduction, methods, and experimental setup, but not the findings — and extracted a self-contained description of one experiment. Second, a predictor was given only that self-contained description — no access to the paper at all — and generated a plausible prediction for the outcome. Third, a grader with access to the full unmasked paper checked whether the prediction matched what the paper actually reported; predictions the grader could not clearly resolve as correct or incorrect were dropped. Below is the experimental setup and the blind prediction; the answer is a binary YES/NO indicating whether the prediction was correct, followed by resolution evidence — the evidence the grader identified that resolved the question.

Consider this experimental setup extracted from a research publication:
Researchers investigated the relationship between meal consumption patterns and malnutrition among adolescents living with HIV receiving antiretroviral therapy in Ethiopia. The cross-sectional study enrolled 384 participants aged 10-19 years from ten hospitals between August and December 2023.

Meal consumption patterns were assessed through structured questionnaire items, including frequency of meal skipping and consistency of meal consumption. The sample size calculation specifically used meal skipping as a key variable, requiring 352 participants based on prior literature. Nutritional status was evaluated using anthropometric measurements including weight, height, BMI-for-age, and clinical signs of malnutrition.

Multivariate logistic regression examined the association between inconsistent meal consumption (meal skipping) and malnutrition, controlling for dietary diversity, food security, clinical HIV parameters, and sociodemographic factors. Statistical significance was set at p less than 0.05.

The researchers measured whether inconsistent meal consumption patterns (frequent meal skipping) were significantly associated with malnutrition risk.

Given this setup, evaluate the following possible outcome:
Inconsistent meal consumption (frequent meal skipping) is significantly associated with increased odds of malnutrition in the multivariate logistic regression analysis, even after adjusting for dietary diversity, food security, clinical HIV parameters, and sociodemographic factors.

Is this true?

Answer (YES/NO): YES